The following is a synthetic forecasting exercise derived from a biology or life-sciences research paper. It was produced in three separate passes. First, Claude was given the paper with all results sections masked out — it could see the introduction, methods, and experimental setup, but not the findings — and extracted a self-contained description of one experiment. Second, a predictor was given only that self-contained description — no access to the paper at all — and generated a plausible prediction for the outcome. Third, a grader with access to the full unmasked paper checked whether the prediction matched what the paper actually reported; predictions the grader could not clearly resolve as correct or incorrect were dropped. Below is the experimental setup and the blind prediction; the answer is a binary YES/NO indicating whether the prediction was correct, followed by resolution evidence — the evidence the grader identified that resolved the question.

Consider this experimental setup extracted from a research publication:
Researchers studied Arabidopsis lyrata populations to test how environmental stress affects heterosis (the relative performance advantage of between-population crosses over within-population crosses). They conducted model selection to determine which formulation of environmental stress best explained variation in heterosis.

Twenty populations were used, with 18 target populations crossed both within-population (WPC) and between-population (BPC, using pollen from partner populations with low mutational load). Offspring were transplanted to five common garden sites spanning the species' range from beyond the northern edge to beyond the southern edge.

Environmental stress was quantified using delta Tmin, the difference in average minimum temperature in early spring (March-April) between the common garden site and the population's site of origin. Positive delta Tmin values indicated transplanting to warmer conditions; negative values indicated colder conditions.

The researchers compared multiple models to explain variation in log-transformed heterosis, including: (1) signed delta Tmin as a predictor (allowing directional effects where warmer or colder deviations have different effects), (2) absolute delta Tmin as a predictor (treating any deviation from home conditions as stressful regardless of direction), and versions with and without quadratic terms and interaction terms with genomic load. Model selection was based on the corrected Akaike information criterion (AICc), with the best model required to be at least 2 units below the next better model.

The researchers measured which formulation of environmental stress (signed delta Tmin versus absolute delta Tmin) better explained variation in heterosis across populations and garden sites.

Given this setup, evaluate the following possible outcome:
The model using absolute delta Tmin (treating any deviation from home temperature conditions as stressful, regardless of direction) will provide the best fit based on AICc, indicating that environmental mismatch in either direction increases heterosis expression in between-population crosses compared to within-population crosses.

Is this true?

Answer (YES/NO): NO